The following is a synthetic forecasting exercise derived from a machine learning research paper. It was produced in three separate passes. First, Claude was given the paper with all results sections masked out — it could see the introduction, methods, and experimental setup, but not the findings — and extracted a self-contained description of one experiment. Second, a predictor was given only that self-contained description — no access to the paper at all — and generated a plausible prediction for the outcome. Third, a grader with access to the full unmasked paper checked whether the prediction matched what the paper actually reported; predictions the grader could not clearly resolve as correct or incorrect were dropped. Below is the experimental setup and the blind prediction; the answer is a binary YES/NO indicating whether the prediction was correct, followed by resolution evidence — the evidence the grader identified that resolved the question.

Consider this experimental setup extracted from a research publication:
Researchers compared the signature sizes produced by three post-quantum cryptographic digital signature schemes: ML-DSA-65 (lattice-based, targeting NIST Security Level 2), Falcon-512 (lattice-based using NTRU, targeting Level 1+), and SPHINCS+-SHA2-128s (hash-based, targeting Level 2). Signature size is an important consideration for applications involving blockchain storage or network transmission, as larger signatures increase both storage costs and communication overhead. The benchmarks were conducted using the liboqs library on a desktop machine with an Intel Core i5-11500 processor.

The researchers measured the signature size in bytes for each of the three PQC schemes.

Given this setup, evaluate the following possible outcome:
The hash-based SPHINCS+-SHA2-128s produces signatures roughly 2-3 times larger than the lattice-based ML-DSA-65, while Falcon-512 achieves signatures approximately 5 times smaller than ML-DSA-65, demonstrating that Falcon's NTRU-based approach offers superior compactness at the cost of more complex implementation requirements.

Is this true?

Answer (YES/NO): YES